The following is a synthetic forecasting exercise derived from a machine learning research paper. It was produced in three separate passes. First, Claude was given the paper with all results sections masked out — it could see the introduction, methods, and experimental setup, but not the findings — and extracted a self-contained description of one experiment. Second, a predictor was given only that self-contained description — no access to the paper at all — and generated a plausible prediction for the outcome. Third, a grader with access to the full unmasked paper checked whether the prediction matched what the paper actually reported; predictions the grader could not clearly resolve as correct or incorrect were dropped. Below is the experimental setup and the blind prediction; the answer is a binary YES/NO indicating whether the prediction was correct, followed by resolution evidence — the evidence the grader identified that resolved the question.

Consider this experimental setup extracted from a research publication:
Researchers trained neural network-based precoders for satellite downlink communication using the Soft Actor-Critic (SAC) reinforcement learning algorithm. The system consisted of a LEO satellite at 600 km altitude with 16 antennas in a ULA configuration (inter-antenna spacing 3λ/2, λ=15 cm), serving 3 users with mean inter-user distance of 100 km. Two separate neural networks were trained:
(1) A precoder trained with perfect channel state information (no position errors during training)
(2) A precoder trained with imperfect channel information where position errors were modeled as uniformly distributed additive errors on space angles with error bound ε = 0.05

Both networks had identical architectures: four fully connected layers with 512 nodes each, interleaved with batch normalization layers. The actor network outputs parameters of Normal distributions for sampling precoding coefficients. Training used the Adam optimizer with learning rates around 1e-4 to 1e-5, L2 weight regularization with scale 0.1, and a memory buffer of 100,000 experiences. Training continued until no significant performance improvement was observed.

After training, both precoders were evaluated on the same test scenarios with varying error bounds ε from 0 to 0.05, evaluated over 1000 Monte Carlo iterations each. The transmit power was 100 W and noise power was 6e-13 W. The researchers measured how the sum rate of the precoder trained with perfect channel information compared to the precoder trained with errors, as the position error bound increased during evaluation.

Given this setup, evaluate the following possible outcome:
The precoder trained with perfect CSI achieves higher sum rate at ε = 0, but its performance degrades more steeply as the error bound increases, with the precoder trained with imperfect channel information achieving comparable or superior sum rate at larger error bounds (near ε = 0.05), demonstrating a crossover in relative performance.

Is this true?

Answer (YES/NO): YES